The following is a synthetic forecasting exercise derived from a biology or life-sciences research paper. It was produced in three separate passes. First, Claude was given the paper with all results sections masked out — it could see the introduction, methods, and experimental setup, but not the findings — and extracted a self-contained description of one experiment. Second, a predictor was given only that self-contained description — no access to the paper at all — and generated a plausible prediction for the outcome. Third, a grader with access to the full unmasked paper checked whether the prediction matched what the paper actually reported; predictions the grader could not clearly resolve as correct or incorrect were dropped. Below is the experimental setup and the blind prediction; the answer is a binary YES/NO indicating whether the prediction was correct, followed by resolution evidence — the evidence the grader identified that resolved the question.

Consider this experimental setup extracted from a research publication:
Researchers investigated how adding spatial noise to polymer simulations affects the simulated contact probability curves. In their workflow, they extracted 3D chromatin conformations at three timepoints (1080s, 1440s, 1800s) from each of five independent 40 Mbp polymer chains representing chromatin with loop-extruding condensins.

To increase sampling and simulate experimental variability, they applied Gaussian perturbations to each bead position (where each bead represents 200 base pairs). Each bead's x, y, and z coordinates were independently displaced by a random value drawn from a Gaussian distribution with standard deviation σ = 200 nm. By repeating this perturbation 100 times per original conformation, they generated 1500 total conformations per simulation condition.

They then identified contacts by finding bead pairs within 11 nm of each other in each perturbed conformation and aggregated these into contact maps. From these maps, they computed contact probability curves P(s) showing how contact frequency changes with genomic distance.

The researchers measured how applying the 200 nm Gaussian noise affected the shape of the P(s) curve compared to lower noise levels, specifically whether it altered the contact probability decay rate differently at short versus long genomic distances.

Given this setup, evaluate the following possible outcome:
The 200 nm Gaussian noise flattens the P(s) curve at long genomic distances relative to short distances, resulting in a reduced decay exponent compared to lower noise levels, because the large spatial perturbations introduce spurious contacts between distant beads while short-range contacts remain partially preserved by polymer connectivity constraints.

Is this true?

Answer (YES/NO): NO